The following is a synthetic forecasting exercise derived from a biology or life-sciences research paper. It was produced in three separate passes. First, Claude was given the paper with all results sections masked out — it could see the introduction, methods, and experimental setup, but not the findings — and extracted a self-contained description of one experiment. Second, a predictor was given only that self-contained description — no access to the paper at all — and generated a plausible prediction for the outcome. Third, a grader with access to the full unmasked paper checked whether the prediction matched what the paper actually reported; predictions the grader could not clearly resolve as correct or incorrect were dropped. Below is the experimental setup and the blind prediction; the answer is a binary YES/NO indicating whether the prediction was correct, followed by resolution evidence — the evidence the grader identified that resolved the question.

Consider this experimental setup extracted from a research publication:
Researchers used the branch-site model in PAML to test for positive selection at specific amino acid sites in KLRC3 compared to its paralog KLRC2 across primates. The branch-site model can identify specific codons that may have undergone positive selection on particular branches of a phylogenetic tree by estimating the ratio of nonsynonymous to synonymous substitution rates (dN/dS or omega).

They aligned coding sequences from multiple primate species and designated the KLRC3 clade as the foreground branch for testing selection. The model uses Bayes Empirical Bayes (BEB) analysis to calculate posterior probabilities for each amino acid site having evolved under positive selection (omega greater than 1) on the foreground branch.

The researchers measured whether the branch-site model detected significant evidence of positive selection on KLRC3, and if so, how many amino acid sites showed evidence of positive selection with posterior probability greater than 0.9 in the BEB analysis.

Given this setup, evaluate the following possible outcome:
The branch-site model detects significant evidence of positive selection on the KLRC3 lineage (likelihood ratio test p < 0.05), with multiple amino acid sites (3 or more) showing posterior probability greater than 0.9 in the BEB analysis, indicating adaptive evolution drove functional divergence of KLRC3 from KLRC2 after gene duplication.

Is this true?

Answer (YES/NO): YES